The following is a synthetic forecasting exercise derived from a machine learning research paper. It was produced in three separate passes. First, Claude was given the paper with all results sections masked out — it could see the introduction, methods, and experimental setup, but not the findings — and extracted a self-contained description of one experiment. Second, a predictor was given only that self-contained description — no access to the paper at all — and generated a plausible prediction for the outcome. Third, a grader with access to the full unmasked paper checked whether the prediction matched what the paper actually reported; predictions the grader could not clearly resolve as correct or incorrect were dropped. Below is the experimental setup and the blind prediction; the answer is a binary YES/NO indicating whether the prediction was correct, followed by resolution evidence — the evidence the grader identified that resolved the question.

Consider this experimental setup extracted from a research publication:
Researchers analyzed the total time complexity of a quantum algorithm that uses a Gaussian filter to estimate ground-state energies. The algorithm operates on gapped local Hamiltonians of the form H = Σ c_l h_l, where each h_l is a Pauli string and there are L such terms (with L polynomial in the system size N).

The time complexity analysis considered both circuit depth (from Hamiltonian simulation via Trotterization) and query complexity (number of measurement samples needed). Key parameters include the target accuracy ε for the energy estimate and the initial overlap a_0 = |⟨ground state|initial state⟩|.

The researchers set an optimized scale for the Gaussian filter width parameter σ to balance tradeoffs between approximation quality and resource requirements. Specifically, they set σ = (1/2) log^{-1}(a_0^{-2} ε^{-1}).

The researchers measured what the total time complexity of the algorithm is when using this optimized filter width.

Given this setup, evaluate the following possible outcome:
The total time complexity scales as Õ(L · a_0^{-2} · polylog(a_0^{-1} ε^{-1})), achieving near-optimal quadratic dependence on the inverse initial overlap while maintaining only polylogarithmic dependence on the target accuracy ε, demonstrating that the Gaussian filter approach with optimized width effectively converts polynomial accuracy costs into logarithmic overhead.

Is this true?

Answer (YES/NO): NO